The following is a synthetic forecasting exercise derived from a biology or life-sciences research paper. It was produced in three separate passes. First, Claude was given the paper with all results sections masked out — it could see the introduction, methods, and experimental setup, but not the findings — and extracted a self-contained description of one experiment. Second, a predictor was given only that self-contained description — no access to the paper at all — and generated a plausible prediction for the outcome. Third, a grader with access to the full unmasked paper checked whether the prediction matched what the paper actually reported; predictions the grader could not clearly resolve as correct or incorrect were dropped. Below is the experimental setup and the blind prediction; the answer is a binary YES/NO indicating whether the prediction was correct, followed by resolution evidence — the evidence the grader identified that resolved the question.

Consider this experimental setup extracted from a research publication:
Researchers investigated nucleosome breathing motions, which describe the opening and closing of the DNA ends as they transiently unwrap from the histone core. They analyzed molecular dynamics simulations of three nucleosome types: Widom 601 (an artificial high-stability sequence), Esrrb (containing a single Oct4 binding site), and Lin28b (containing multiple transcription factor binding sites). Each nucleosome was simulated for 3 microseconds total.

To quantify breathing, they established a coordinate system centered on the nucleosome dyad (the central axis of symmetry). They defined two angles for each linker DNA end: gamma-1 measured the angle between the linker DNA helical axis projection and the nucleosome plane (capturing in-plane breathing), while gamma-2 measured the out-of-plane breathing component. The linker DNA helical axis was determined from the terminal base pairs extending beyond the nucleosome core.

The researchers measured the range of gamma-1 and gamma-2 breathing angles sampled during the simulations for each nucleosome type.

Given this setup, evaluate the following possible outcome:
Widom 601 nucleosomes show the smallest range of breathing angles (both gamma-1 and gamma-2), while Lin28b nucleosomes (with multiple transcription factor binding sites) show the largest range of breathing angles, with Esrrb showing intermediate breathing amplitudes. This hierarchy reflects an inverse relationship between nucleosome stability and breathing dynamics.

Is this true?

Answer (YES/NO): NO